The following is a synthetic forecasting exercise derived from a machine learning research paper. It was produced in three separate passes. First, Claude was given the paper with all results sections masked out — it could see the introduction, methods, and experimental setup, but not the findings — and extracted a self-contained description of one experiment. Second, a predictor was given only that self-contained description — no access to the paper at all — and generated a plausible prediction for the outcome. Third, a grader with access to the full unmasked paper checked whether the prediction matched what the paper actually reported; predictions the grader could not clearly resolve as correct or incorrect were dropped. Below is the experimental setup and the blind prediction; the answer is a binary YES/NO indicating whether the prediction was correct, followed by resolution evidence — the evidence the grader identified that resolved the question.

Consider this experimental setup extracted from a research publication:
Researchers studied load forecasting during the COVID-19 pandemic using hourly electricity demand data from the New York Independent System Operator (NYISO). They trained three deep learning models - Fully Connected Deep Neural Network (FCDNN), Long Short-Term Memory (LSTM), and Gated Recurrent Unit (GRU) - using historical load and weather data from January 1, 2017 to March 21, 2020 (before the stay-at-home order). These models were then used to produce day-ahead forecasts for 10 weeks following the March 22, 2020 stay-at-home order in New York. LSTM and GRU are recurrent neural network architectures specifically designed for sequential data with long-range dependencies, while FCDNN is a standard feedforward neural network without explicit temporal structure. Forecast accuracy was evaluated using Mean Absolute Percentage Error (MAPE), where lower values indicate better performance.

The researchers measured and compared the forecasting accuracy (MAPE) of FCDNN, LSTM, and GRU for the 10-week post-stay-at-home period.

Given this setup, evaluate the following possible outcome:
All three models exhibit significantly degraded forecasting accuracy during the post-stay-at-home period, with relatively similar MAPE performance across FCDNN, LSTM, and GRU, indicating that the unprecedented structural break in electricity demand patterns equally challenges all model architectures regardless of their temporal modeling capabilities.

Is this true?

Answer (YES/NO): YES